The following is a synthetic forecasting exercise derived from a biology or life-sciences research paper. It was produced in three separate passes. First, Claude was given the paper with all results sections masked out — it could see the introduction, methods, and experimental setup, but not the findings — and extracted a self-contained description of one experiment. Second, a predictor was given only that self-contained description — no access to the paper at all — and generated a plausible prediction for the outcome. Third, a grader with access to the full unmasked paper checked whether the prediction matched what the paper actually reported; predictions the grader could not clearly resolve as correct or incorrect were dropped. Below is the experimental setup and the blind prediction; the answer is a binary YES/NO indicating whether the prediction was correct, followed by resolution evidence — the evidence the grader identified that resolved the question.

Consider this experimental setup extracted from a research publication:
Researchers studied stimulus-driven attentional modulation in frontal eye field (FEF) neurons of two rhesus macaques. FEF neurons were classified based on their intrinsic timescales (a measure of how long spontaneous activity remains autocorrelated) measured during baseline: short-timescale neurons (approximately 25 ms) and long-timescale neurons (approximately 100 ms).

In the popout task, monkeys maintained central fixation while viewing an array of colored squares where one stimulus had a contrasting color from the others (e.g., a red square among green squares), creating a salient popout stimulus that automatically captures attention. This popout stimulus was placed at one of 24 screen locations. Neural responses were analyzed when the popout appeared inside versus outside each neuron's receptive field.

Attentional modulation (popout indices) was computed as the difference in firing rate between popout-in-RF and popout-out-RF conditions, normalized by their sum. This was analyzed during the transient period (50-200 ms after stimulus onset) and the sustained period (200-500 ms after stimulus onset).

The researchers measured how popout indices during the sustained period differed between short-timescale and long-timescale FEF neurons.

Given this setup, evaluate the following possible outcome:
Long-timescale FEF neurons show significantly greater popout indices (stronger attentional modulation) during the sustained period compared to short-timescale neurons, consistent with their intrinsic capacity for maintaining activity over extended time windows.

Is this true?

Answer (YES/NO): NO